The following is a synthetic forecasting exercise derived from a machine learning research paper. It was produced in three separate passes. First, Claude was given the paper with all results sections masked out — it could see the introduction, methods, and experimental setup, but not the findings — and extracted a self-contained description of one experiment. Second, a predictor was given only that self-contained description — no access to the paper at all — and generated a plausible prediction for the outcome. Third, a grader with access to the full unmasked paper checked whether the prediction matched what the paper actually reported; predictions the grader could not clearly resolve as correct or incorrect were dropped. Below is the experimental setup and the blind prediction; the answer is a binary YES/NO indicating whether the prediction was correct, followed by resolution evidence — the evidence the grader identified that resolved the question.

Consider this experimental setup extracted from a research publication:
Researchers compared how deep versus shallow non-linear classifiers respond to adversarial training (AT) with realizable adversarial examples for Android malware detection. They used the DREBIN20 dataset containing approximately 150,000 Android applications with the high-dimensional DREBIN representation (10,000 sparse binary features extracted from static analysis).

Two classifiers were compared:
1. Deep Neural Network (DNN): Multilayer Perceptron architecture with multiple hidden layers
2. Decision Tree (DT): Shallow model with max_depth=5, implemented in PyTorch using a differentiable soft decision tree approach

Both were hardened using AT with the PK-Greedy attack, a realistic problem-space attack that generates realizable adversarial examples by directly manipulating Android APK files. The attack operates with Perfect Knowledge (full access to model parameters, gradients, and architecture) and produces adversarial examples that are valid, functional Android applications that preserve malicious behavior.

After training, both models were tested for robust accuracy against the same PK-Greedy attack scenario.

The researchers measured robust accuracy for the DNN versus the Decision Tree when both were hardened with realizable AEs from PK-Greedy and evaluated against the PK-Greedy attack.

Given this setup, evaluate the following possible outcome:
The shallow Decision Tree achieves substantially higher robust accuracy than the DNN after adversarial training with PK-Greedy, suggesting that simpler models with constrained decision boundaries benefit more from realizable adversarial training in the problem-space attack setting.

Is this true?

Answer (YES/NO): NO